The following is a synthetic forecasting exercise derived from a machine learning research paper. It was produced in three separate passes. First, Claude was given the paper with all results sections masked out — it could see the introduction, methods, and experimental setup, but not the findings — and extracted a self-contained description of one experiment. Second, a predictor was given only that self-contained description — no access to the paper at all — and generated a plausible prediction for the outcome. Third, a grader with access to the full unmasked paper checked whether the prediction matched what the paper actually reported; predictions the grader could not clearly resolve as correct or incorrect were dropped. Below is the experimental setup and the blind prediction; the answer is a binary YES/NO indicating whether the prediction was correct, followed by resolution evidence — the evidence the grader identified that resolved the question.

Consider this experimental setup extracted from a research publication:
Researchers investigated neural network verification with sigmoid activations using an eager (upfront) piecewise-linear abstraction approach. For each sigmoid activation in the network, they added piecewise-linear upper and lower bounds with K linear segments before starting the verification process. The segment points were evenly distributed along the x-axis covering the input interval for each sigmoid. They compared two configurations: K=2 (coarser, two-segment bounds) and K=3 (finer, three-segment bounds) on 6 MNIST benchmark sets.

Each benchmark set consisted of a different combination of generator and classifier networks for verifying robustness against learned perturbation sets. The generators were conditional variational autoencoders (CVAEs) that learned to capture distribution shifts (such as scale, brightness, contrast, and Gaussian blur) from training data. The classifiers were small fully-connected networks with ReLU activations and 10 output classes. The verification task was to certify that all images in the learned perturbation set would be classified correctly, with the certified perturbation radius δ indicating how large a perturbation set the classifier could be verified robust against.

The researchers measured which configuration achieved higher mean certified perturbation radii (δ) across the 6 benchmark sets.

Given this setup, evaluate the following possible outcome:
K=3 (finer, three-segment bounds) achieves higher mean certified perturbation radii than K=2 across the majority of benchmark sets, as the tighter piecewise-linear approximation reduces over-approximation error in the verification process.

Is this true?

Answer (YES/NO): NO